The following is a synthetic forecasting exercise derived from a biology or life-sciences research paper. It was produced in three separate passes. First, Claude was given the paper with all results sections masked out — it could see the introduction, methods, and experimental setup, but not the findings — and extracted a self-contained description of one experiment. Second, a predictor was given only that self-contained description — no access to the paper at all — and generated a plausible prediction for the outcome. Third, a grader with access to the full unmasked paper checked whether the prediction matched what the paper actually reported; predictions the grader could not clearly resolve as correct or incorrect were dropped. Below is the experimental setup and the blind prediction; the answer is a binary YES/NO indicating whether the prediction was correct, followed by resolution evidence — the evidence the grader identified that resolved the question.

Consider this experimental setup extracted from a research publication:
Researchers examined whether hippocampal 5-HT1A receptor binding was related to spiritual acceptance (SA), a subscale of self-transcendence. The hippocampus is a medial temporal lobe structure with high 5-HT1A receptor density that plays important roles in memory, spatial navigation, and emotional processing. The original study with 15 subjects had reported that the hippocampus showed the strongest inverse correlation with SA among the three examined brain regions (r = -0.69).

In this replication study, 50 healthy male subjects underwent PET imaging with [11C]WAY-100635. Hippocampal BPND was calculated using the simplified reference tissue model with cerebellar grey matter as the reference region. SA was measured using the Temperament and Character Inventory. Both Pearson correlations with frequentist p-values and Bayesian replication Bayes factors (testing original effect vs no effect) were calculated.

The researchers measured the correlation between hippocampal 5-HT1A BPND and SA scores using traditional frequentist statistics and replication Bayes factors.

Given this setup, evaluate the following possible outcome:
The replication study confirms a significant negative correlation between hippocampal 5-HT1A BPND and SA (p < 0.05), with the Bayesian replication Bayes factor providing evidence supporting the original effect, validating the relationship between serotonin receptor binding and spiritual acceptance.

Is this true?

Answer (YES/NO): NO